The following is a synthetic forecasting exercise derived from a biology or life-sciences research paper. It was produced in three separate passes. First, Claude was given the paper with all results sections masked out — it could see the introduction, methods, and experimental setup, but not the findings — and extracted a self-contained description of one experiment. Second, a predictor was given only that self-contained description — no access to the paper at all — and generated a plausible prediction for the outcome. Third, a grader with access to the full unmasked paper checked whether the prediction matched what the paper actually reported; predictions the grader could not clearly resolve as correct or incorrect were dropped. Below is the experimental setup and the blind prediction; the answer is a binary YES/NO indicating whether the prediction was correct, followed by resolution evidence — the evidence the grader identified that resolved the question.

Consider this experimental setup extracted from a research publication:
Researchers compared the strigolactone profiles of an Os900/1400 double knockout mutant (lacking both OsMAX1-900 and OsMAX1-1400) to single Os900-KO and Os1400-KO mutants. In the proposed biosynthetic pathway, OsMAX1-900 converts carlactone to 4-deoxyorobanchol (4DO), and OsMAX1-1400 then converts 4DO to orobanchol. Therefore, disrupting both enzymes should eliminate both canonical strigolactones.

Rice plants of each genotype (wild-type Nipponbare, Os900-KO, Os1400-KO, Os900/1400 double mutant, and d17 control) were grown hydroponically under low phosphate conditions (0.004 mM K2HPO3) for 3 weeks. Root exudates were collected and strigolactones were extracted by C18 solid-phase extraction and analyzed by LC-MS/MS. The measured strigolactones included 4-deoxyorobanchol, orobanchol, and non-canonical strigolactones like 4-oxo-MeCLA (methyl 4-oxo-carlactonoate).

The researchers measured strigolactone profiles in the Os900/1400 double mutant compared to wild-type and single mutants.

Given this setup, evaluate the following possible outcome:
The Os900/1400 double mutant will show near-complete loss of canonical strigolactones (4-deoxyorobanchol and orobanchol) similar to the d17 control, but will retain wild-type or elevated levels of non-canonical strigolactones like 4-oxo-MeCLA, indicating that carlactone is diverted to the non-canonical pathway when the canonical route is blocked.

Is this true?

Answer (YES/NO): YES